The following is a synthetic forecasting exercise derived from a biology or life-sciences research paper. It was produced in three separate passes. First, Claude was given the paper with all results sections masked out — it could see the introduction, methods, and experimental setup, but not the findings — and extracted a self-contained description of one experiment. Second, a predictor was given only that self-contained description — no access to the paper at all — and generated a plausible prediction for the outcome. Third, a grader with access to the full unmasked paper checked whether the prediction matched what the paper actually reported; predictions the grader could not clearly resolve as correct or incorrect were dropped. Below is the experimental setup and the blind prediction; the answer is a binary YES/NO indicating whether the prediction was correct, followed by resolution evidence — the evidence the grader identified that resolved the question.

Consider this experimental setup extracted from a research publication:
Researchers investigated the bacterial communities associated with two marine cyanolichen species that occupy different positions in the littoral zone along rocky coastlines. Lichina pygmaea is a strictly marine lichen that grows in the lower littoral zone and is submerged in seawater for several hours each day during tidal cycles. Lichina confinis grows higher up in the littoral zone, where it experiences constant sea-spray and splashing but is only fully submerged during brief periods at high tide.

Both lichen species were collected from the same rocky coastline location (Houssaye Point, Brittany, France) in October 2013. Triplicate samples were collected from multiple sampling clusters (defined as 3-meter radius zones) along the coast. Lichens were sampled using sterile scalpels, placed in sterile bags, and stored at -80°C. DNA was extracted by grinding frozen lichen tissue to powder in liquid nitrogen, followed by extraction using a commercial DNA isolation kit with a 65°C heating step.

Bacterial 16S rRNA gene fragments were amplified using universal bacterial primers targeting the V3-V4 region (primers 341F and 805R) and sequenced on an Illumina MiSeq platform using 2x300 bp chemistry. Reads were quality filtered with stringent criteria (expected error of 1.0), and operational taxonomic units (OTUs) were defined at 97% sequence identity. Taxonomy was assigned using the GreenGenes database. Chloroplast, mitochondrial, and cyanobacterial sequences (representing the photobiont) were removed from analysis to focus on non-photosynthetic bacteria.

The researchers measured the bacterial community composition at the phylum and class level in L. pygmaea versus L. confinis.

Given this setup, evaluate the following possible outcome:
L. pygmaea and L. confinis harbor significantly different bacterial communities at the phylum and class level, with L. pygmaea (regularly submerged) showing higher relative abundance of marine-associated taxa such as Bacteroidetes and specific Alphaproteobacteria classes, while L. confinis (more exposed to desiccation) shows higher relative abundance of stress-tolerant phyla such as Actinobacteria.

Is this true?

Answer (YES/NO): NO